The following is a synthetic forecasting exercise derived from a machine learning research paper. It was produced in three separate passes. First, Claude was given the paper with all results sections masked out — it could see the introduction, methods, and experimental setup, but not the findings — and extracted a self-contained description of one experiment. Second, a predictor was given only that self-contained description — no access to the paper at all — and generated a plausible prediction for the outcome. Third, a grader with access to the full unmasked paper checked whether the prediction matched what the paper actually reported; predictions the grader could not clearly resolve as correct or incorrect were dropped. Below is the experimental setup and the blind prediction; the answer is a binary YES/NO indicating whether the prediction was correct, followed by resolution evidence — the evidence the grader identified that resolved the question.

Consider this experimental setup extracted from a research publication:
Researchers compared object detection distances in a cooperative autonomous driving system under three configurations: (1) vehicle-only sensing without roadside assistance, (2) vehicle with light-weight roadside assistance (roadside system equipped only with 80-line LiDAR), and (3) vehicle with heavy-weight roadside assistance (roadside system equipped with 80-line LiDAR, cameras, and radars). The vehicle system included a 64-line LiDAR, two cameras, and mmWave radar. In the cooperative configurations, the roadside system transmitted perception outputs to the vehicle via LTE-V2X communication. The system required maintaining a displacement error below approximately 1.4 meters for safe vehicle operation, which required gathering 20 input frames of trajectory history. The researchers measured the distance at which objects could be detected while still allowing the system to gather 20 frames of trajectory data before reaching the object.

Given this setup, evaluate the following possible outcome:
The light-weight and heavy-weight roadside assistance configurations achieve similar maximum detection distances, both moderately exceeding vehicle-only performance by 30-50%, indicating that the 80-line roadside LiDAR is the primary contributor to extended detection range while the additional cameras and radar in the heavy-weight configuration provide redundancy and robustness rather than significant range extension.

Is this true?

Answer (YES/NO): NO